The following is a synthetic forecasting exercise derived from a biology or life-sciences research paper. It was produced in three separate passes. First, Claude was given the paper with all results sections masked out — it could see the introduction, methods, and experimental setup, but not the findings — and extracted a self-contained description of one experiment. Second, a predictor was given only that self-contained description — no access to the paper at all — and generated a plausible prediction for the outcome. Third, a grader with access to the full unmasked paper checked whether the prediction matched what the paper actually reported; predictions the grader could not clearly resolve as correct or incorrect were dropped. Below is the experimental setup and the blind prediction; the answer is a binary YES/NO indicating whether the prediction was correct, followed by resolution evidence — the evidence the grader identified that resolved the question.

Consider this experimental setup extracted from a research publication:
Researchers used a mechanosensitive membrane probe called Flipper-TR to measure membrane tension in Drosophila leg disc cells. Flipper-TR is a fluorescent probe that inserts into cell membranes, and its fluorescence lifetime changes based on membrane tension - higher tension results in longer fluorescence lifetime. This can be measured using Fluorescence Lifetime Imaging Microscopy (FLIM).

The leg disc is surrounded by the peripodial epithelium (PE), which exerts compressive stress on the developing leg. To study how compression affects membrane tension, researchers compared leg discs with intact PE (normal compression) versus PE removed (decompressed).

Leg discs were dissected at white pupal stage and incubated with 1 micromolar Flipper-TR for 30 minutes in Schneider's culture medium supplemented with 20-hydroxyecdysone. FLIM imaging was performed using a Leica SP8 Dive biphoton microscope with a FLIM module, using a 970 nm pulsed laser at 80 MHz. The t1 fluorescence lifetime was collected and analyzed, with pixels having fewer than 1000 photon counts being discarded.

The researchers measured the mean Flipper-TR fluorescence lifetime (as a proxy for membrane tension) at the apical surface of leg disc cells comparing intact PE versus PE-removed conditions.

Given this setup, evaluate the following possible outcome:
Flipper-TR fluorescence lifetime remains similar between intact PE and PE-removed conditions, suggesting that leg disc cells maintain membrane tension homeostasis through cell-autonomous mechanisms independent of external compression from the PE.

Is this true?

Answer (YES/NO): NO